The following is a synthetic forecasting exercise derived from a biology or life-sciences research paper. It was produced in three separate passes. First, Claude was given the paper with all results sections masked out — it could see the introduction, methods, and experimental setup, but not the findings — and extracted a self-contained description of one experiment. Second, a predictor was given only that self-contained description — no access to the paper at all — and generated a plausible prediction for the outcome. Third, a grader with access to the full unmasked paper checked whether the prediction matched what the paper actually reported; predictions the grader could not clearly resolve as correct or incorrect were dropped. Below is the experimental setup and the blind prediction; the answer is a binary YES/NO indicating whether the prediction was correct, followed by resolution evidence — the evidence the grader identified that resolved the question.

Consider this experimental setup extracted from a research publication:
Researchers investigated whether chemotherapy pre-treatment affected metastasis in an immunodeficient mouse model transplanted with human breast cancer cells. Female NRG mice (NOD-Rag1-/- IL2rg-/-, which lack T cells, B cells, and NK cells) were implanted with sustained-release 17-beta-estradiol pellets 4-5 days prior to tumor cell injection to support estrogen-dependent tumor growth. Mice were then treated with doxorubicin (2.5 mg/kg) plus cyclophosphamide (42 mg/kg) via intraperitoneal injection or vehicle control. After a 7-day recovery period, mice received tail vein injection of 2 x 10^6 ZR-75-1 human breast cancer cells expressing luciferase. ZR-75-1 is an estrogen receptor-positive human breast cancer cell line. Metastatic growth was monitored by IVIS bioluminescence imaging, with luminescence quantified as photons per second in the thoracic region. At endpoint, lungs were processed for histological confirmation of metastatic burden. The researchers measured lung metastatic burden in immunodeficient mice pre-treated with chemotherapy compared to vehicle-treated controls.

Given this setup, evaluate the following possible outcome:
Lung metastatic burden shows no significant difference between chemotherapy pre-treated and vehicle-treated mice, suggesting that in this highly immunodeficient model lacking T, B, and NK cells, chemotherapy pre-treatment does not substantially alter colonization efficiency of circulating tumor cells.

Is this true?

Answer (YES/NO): NO